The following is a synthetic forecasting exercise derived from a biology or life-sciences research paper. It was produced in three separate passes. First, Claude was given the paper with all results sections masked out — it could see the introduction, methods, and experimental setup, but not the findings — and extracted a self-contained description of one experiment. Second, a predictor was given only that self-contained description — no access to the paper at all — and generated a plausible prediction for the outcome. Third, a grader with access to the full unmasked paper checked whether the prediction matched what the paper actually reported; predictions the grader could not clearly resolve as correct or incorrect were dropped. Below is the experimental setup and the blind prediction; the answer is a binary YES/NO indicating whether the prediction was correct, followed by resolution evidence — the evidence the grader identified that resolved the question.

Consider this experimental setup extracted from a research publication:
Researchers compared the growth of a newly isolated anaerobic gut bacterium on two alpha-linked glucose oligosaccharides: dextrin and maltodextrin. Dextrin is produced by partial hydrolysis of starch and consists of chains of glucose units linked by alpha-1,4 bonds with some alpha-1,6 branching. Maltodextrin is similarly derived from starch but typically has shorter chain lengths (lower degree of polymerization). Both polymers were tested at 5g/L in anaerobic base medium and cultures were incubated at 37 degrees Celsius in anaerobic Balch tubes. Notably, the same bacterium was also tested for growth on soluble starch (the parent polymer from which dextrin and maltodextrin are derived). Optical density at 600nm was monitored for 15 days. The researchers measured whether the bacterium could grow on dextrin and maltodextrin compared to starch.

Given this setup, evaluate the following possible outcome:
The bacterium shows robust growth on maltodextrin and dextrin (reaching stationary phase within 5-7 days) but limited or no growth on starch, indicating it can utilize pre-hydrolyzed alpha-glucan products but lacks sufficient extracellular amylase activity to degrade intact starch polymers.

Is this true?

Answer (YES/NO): YES